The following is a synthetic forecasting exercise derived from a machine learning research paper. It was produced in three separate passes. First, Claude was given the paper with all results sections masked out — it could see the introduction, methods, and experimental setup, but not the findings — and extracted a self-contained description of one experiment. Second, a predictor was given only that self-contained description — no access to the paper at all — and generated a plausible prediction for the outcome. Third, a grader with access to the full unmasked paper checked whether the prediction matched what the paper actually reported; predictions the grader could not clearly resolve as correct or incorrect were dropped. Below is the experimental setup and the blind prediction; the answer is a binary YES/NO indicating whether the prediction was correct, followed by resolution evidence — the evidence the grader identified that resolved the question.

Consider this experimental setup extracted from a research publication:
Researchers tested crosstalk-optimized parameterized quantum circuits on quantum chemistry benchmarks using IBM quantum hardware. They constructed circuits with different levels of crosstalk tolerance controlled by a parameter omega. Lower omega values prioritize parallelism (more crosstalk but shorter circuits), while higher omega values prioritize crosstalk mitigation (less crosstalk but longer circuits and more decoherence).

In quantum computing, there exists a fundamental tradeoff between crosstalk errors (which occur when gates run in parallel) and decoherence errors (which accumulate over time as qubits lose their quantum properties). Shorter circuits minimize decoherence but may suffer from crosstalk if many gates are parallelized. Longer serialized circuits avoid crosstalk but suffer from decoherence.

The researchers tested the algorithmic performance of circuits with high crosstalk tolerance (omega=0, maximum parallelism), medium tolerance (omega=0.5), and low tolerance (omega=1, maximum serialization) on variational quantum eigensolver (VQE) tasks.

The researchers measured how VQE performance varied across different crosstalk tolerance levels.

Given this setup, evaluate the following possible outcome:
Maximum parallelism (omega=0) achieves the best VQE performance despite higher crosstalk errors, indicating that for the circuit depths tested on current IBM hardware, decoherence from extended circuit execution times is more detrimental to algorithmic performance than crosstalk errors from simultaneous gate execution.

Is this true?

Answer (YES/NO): NO